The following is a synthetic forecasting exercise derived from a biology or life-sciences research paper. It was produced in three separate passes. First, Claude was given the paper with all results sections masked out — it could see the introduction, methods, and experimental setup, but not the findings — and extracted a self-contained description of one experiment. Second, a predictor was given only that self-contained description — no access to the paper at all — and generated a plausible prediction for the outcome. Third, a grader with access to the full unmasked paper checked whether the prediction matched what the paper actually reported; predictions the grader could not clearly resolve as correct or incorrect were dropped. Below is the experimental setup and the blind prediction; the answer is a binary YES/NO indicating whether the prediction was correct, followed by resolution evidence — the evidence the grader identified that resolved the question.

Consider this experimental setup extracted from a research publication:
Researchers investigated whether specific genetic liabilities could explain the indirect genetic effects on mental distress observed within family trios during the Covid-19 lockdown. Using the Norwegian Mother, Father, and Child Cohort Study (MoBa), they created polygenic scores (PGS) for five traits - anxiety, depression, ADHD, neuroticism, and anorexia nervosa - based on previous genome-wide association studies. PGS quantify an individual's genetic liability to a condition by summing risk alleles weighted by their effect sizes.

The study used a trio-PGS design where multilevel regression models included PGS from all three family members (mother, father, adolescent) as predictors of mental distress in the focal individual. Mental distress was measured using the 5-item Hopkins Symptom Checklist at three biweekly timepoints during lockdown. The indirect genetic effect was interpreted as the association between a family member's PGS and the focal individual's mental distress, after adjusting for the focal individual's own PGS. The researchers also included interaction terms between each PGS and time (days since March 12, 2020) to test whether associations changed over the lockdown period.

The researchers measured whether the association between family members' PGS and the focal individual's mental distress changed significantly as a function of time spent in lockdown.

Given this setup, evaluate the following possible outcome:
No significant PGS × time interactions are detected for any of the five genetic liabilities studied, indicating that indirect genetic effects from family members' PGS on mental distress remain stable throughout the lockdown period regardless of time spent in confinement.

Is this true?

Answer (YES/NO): YES